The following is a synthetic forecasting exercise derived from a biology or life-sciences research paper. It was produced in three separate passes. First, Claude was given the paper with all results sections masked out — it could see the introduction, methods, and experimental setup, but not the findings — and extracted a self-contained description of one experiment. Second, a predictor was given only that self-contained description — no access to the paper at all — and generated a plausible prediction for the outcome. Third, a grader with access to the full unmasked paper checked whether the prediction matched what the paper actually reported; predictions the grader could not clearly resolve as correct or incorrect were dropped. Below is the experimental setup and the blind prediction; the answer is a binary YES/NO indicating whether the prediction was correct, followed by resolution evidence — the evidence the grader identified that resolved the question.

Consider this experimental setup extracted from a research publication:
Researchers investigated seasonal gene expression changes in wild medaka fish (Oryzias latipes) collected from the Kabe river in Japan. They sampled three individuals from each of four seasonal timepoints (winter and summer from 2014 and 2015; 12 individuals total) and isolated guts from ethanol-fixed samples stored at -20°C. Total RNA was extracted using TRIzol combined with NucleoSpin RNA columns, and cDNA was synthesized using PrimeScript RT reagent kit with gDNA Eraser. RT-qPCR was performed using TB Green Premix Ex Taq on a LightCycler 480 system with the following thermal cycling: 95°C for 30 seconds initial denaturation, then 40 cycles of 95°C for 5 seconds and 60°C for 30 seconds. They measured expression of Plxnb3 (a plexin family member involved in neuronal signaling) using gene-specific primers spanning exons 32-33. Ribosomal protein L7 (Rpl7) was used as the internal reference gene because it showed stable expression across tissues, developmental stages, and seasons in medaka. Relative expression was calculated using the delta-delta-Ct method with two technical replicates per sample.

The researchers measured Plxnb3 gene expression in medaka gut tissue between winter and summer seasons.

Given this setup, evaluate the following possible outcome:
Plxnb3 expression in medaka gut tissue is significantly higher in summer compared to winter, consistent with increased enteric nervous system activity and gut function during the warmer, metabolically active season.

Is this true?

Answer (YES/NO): NO